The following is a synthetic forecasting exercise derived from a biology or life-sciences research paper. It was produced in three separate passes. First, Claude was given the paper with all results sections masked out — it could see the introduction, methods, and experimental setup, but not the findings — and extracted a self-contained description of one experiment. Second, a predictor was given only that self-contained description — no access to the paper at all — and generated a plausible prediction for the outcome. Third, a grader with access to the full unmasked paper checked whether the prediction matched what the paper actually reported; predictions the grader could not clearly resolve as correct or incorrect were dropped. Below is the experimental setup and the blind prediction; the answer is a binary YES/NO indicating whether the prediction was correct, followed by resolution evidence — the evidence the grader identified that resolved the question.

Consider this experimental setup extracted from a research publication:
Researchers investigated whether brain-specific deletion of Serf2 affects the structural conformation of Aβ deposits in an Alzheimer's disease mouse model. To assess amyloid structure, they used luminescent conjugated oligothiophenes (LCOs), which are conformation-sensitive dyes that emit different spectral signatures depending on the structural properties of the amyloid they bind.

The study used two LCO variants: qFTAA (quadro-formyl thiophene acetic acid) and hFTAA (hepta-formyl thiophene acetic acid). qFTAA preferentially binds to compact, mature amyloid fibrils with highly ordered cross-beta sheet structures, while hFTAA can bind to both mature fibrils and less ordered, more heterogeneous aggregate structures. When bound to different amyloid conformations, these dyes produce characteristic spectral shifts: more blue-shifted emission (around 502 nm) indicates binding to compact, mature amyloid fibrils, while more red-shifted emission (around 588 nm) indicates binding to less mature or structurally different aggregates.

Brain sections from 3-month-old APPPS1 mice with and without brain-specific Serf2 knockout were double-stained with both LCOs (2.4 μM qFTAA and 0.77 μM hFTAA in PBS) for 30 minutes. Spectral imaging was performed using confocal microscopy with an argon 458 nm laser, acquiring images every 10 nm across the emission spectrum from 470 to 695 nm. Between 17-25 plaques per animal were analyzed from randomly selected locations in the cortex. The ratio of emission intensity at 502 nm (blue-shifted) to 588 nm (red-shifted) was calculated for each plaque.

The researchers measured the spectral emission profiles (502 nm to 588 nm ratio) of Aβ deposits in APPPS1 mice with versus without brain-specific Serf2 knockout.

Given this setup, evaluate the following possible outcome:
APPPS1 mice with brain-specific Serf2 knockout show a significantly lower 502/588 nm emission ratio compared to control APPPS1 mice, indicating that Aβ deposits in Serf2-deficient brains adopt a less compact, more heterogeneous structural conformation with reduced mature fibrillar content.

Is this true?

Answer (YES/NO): NO